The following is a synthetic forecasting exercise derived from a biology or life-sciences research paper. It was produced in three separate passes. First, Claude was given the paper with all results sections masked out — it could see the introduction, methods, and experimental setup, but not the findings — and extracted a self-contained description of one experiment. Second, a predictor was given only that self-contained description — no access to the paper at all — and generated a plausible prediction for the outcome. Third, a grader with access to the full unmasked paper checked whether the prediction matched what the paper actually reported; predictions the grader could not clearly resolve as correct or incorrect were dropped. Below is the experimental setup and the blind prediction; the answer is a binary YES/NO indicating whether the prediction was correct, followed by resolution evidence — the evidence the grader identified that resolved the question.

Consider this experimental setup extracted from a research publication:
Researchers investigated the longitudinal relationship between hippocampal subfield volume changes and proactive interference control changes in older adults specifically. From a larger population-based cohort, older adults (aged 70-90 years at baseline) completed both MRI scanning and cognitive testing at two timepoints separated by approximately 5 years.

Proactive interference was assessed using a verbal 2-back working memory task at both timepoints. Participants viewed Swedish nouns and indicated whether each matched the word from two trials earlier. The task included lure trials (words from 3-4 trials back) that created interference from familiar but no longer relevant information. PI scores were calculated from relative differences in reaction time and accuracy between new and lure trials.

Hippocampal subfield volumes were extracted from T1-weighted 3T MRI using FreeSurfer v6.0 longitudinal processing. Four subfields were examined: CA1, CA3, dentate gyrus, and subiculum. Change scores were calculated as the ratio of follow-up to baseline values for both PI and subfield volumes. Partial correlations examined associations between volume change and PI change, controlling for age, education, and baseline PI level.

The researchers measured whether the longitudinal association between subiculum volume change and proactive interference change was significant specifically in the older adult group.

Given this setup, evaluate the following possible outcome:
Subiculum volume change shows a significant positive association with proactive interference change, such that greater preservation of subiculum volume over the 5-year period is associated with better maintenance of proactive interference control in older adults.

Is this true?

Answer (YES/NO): NO